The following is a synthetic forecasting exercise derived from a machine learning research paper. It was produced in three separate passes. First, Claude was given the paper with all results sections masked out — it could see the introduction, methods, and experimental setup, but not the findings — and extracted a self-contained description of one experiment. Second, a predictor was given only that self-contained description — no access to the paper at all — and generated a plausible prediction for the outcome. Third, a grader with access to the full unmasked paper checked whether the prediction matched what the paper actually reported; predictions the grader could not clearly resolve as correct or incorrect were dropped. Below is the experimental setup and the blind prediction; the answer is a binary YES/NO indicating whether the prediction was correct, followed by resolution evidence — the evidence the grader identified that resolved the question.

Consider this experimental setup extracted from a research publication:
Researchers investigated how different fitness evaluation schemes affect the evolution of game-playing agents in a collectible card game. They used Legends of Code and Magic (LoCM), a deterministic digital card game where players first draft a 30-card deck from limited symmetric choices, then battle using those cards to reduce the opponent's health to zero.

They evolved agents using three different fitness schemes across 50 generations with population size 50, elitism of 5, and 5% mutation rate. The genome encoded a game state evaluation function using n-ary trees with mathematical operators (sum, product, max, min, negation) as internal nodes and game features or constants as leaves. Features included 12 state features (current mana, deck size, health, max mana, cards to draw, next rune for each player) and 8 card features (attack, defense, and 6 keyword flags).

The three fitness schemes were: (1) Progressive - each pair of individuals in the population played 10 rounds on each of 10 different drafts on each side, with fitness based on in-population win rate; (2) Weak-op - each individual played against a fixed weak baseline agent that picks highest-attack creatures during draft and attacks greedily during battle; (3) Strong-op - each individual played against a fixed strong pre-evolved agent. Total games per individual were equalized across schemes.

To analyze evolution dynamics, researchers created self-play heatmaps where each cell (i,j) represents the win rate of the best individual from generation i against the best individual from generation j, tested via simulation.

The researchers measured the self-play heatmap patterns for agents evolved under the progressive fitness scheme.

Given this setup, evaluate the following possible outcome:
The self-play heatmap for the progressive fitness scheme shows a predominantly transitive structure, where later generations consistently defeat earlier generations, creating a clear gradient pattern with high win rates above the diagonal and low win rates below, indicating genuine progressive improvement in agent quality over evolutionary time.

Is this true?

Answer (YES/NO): NO